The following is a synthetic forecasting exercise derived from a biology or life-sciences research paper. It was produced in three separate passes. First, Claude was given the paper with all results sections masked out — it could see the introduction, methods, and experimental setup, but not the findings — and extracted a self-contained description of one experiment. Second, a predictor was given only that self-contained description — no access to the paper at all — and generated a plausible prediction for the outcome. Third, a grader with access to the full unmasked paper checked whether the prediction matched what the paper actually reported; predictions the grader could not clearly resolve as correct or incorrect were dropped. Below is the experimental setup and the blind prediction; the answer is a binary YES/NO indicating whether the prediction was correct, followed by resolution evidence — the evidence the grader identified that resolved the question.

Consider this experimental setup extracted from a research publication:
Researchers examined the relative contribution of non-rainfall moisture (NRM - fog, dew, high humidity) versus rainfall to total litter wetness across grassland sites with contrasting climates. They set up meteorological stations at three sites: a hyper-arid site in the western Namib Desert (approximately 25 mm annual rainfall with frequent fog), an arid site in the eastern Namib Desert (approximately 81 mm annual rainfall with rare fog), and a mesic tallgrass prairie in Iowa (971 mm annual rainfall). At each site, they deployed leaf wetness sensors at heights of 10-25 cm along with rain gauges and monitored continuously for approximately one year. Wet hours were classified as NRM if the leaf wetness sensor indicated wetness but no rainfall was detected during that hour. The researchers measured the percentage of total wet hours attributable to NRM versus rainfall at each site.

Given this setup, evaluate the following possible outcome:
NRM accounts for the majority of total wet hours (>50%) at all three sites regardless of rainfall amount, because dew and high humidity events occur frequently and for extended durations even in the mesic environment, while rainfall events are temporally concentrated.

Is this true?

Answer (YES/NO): YES